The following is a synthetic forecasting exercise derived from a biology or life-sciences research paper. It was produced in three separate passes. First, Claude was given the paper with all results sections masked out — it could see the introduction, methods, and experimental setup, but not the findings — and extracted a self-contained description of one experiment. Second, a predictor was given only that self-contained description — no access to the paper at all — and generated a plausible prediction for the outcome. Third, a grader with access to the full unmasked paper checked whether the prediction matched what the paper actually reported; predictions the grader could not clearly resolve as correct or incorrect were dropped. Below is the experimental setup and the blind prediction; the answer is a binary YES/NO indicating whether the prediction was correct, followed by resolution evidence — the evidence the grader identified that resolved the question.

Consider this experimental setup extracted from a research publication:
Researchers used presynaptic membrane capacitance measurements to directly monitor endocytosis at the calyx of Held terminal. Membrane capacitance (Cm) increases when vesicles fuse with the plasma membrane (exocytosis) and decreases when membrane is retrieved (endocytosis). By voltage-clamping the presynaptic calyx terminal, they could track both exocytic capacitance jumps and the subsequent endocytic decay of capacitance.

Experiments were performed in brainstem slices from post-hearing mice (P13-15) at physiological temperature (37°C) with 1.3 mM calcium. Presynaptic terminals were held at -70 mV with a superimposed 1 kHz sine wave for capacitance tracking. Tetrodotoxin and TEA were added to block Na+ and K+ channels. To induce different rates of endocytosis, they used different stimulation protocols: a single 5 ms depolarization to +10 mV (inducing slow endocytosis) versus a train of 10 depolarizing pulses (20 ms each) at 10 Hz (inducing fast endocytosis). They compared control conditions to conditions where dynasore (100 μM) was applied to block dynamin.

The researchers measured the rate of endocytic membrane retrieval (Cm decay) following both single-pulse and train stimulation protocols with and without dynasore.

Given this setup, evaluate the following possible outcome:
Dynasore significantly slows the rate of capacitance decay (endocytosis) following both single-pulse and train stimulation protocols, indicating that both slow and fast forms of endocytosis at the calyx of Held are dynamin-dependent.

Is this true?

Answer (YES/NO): YES